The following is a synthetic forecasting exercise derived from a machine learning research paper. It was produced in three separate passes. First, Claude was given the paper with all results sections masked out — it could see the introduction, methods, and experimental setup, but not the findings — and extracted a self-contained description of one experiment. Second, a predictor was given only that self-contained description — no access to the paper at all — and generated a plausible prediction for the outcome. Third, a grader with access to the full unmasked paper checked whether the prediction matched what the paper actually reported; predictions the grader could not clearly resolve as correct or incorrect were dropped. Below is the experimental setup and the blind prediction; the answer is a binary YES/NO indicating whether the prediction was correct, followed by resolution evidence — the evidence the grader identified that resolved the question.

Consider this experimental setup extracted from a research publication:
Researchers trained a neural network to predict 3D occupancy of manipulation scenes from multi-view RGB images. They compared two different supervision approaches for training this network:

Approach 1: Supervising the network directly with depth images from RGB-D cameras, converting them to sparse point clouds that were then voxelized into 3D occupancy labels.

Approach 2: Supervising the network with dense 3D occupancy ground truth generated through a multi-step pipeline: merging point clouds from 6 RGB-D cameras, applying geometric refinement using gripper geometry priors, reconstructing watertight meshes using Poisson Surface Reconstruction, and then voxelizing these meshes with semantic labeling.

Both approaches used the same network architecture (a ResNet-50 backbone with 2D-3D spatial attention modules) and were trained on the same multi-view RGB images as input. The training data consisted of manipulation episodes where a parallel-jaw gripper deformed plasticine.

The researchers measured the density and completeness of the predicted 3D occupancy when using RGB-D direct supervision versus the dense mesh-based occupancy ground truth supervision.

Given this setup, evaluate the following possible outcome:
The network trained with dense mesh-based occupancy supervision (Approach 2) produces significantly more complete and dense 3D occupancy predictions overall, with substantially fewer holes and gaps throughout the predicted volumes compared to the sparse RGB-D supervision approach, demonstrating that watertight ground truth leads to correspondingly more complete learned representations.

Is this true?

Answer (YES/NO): NO